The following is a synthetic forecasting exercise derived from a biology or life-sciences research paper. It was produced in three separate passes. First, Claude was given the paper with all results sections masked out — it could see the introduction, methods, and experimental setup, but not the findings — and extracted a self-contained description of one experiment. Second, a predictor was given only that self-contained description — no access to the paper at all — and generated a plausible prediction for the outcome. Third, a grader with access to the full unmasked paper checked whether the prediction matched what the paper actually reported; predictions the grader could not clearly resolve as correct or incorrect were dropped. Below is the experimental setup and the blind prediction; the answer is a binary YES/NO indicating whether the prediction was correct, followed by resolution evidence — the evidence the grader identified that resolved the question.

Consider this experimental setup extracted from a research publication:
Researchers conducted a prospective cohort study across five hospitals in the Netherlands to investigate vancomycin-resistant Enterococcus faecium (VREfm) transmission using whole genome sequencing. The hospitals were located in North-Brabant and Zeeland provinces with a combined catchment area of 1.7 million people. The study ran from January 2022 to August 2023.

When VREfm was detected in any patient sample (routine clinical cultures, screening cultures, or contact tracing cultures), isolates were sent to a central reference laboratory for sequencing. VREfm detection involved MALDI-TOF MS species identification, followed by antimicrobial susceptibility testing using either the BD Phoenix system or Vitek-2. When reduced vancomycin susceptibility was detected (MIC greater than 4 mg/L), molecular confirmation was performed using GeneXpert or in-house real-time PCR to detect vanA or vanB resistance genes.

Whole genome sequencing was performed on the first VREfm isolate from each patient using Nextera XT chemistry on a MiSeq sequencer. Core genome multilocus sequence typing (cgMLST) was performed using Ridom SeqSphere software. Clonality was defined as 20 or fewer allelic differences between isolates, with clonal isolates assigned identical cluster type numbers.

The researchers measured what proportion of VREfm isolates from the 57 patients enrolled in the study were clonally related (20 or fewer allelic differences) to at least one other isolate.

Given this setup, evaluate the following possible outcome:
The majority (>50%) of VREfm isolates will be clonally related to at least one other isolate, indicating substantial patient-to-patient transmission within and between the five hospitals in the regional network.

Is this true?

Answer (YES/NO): YES